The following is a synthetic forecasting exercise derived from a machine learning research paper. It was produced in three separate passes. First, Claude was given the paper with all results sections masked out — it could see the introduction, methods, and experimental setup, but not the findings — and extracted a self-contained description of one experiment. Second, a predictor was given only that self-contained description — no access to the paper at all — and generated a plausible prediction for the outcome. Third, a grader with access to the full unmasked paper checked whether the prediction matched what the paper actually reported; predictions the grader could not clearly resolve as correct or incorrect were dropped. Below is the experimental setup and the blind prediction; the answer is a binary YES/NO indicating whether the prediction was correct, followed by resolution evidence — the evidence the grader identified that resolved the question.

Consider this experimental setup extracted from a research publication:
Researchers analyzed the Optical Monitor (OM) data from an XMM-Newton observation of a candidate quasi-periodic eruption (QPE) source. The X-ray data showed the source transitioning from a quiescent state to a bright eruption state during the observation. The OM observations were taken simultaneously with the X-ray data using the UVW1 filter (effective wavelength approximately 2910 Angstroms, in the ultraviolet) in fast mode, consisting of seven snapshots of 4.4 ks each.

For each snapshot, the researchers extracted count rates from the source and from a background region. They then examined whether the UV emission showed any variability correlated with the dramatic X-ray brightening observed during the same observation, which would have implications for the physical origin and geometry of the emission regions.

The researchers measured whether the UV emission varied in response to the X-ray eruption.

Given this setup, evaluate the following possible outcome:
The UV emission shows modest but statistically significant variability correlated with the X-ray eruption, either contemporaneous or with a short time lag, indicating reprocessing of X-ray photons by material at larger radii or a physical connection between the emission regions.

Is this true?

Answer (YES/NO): NO